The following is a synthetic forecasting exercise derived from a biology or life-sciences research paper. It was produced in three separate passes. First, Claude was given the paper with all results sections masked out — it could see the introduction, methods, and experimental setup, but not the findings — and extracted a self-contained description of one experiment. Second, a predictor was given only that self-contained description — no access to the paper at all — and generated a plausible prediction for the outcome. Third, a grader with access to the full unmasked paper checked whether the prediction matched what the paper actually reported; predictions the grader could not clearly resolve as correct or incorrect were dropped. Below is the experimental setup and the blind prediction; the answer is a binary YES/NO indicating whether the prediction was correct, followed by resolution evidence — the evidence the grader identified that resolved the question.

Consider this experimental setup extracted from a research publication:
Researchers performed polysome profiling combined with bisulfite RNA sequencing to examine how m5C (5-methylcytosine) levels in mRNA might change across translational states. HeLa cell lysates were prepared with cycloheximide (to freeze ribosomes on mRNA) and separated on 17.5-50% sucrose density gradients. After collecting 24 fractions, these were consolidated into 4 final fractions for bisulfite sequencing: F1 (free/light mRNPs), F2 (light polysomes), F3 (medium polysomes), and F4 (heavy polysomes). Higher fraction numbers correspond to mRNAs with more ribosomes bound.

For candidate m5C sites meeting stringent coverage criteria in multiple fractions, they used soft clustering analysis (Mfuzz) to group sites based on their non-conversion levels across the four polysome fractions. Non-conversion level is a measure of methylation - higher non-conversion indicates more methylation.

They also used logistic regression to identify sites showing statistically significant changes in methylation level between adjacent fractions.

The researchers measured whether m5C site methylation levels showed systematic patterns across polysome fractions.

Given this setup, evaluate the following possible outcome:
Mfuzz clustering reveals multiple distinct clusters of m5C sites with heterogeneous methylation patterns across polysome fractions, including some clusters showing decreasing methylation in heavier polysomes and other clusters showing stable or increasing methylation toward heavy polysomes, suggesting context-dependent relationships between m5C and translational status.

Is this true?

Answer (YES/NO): YES